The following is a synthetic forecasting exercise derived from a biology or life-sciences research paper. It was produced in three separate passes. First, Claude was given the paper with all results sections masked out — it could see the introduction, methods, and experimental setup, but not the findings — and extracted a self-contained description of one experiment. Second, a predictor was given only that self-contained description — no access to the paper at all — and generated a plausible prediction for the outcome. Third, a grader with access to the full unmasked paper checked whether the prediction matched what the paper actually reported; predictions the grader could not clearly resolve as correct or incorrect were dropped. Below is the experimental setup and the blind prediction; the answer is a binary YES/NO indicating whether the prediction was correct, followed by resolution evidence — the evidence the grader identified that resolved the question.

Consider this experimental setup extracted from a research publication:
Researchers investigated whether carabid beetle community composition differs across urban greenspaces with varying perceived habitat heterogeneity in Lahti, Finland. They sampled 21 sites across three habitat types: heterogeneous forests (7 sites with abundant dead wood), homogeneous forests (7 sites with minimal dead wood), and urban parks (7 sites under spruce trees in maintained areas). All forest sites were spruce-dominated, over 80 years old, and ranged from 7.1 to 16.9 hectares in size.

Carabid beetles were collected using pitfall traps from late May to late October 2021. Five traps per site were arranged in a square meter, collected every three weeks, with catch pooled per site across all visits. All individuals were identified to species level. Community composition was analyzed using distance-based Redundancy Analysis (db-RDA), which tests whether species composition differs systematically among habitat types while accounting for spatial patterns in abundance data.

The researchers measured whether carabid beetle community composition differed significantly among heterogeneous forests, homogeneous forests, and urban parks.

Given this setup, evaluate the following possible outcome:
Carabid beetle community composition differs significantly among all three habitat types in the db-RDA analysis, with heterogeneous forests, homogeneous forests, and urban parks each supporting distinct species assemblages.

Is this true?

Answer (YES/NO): YES